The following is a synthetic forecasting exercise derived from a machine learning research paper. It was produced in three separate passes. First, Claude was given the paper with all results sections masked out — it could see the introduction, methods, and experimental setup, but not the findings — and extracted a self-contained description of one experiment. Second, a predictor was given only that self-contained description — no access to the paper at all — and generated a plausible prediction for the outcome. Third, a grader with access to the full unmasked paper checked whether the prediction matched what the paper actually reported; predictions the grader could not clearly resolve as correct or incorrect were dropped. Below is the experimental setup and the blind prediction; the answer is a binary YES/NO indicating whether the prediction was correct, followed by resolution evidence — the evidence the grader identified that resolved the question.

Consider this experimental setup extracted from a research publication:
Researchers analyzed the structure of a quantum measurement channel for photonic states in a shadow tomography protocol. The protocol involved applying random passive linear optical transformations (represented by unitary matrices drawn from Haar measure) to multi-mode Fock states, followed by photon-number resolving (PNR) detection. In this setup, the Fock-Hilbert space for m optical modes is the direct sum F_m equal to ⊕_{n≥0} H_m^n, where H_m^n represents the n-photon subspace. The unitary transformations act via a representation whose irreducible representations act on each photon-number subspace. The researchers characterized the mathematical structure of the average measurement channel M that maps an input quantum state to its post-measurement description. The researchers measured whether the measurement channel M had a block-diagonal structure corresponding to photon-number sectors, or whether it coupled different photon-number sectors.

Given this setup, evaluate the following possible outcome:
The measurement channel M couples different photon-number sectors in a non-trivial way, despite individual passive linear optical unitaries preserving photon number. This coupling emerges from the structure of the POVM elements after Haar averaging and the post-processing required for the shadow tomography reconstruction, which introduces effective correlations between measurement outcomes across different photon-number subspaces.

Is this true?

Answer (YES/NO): NO